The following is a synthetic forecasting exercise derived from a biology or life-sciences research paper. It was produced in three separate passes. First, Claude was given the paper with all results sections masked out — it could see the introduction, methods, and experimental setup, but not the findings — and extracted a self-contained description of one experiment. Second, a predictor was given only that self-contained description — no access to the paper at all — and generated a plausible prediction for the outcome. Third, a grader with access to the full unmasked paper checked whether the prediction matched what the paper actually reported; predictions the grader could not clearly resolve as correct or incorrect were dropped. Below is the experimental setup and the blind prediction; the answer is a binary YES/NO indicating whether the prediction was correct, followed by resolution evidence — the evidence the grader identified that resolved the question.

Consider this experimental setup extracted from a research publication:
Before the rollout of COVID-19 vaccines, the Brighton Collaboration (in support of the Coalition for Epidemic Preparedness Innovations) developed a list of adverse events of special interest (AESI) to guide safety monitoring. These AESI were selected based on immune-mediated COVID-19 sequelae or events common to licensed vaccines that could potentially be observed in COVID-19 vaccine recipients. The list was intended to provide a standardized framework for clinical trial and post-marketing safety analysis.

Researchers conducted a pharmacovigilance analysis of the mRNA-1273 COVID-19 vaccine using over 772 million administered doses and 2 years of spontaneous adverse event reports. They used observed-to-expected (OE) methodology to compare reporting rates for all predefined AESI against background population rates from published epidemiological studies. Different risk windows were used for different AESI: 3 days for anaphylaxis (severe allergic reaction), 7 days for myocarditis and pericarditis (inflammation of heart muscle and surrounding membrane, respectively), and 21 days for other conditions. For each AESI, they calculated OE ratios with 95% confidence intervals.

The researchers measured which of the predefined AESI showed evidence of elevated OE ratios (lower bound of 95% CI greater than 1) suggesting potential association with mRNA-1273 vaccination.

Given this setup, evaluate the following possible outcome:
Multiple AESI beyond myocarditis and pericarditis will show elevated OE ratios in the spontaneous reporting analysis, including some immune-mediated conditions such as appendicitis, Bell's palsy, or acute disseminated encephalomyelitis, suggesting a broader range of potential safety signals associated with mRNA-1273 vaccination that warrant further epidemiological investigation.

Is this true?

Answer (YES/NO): NO